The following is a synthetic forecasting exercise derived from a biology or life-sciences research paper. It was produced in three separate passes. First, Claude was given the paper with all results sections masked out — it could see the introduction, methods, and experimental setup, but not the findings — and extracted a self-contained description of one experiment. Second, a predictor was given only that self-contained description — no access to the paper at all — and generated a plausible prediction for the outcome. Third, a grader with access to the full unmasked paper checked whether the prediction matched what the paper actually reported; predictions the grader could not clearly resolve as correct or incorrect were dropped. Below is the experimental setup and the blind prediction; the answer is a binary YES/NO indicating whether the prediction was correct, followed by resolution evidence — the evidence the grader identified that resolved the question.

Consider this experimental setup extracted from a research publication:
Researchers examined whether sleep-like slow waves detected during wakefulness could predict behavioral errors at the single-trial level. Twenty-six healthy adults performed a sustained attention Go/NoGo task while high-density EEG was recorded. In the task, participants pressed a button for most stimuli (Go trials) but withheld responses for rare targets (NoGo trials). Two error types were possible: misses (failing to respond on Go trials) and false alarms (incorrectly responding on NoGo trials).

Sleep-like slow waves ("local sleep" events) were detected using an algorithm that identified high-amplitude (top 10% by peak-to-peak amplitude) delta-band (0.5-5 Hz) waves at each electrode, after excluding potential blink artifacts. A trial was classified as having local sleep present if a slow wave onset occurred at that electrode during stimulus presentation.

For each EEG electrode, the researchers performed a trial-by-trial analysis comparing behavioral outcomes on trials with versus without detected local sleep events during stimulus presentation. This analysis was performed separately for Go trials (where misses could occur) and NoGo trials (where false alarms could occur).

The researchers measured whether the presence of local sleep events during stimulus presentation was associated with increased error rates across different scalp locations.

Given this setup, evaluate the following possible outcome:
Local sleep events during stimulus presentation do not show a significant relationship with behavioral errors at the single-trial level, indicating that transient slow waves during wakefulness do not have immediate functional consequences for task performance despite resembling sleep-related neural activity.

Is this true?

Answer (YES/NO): NO